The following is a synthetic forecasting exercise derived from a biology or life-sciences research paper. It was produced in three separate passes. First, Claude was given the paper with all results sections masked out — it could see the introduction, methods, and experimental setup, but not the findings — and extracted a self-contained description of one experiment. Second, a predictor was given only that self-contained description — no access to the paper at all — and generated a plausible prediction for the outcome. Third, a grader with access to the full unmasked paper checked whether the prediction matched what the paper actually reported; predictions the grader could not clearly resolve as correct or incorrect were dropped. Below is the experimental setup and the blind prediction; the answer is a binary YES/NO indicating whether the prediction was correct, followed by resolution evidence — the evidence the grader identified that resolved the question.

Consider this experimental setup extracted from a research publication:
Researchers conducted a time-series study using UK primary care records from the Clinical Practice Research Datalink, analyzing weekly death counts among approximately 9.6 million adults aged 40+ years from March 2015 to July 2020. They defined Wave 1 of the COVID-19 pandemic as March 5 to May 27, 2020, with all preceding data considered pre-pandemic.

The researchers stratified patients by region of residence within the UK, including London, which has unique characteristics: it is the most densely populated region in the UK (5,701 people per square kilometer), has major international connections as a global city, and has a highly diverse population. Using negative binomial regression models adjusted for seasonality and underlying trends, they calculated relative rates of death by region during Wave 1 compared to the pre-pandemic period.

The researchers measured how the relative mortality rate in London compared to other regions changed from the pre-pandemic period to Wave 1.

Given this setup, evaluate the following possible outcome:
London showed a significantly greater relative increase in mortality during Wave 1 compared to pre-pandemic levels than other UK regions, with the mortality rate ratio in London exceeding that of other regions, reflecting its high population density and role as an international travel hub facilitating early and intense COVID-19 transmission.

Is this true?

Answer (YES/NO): YES